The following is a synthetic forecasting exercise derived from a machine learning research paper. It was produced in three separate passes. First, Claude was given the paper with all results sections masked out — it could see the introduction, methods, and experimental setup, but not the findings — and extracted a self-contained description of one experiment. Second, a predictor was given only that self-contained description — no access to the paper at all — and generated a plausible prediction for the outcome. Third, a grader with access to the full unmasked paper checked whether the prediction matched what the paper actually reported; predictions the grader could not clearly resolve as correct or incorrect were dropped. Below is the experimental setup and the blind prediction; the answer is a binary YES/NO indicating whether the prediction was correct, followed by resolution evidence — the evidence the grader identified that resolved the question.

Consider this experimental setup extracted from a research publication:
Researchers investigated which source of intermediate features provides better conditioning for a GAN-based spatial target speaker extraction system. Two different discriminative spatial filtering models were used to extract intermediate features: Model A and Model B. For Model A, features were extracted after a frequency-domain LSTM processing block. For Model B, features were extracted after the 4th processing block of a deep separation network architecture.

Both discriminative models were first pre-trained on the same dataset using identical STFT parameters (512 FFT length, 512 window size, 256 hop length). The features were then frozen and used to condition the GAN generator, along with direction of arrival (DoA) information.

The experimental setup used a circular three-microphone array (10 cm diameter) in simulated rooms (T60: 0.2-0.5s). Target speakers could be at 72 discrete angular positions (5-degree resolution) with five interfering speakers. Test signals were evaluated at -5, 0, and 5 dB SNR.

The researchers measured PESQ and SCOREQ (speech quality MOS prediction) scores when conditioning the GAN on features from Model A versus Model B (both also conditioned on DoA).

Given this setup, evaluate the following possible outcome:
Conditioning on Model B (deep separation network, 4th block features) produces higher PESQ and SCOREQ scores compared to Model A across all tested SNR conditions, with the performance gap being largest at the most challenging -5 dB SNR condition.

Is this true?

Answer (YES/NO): NO